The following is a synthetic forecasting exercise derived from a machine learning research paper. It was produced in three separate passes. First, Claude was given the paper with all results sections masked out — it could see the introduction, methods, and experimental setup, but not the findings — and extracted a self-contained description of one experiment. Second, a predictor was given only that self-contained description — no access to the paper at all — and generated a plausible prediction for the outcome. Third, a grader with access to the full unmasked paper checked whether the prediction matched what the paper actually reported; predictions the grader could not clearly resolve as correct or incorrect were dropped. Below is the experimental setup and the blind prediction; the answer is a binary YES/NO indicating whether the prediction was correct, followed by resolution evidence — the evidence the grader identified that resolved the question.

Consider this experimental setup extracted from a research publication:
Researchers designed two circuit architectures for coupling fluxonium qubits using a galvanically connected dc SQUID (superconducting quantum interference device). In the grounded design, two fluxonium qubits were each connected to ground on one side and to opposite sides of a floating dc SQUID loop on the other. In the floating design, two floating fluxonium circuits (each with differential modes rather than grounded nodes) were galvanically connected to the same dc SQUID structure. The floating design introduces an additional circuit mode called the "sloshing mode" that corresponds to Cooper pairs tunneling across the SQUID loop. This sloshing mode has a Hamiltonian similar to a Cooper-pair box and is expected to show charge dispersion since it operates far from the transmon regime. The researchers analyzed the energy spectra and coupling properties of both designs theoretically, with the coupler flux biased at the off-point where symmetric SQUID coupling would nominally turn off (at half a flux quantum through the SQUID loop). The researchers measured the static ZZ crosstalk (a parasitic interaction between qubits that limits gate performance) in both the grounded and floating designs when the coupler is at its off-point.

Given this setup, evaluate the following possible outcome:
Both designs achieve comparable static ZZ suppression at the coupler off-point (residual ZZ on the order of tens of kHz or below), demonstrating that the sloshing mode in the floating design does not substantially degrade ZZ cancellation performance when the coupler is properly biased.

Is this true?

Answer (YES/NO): NO